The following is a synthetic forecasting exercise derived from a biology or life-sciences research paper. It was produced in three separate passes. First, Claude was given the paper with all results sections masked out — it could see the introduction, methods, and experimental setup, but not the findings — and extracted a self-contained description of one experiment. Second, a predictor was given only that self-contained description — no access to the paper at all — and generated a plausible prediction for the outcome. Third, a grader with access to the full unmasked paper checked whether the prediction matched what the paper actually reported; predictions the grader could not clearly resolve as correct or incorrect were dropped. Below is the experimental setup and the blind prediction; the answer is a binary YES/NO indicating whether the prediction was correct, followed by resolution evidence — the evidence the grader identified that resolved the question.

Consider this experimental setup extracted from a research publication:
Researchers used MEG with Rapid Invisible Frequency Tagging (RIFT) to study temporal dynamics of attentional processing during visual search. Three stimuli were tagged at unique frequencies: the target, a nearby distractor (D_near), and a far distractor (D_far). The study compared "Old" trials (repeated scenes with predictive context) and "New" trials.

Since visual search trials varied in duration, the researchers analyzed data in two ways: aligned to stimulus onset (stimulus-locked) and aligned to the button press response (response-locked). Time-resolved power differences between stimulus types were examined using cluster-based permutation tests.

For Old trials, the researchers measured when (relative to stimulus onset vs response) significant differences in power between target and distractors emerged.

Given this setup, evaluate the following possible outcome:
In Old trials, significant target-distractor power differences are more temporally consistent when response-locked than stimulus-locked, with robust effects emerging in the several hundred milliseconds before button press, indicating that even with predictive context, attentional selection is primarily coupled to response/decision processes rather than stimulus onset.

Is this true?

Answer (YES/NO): YES